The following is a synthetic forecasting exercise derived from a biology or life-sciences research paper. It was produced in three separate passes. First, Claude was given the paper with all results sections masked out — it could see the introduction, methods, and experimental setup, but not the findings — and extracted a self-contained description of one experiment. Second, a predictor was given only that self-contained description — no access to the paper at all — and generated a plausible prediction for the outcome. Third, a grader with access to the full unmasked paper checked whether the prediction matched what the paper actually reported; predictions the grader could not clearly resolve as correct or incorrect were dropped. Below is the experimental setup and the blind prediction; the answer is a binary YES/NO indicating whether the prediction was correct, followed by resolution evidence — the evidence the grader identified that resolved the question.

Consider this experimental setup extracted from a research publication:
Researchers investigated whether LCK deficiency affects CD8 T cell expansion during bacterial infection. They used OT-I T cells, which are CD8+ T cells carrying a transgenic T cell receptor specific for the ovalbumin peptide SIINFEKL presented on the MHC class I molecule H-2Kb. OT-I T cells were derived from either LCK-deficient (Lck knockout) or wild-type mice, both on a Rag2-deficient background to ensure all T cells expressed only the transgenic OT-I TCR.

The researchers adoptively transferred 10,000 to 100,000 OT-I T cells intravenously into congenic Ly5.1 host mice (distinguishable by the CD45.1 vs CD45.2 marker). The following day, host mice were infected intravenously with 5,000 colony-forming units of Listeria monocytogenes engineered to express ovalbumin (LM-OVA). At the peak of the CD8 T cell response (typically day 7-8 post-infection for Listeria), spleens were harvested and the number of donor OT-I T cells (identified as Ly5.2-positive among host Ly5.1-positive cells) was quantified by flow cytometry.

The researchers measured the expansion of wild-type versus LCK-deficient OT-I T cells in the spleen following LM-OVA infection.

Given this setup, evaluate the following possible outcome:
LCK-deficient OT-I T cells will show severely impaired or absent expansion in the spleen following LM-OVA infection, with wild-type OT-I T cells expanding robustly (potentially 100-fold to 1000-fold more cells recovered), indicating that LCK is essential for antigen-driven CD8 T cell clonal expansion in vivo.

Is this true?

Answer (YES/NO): NO